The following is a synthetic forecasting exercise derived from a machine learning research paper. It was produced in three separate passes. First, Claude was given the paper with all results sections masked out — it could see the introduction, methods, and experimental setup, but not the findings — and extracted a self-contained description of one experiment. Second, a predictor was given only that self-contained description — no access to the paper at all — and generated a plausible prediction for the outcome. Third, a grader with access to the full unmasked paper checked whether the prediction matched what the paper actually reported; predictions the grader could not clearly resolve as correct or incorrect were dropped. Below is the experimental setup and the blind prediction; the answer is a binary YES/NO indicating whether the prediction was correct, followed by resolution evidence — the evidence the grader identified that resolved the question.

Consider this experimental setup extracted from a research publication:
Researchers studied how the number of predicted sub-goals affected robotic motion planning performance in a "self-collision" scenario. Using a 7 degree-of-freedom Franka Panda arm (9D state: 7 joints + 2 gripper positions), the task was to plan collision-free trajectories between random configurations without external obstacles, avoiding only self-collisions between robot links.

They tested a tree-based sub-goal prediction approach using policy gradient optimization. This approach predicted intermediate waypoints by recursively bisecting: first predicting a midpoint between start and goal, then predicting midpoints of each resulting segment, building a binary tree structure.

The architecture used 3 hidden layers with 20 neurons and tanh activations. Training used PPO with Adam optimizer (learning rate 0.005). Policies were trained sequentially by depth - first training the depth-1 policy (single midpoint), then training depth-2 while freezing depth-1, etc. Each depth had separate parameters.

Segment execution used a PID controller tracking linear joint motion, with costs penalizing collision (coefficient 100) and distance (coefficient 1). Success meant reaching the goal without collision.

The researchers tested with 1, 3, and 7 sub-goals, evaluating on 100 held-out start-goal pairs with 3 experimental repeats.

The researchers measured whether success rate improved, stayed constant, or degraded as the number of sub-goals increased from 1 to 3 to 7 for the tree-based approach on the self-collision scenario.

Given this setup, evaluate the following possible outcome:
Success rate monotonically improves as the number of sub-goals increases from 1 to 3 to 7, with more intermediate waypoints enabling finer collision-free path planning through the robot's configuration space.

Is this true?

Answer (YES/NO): NO